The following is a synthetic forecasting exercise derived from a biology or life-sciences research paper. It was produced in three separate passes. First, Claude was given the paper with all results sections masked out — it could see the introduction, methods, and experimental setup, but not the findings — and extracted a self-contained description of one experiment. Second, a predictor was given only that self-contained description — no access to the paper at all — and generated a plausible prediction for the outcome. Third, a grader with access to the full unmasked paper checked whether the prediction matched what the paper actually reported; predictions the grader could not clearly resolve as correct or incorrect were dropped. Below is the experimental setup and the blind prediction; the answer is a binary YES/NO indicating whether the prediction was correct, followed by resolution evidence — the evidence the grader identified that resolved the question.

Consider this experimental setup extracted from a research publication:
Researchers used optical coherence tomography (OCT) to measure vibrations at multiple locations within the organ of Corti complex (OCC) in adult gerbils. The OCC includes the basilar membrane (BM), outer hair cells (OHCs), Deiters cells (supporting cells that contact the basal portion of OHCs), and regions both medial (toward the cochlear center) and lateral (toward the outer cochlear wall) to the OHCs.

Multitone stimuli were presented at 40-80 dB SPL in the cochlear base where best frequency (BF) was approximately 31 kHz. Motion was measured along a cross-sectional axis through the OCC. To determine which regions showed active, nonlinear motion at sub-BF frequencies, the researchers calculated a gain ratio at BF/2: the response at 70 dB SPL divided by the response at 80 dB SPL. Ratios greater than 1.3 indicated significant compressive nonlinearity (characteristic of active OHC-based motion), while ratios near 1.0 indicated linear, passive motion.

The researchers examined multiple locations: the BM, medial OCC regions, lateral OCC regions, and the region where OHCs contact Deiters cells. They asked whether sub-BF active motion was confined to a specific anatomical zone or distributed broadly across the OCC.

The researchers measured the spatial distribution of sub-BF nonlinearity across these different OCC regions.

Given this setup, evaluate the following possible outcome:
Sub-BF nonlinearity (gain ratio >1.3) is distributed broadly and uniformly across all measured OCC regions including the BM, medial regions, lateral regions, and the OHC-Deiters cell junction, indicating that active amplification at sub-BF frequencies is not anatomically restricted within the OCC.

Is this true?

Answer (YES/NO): NO